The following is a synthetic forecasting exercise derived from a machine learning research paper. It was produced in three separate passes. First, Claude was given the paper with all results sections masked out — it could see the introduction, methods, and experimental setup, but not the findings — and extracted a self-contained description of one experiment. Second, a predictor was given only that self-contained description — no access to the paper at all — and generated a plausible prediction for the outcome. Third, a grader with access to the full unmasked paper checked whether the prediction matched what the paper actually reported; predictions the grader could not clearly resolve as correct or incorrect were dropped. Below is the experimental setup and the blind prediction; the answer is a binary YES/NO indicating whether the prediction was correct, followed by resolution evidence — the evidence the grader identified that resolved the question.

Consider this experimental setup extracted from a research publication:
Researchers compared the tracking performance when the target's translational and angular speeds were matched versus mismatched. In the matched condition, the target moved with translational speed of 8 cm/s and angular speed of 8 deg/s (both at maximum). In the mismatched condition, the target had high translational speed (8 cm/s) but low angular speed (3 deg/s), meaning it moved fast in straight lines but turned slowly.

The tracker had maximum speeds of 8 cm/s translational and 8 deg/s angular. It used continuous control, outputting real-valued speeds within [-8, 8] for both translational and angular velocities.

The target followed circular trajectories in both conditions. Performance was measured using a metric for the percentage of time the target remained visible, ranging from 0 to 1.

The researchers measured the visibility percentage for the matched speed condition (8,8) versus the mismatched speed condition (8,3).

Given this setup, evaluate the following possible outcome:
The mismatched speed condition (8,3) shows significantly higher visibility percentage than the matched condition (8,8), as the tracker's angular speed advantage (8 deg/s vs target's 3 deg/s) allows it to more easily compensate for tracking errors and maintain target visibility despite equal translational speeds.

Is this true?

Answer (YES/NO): NO